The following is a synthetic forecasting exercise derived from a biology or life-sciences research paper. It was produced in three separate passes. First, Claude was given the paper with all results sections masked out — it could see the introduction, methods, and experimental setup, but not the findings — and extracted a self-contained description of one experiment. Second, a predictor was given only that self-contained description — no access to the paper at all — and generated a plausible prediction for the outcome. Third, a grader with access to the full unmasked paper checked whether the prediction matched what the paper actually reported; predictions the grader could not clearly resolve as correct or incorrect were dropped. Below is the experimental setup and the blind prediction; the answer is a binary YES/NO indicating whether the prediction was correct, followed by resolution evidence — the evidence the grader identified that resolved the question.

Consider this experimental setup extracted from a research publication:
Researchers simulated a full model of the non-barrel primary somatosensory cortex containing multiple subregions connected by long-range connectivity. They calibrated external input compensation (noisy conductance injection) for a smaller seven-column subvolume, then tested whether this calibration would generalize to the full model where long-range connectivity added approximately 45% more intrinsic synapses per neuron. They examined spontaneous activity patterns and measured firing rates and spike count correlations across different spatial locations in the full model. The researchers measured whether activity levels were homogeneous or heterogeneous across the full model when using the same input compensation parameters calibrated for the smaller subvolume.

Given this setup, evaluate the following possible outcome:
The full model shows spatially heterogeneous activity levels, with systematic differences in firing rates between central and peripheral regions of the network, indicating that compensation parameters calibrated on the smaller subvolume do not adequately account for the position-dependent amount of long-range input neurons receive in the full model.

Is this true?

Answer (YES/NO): NO